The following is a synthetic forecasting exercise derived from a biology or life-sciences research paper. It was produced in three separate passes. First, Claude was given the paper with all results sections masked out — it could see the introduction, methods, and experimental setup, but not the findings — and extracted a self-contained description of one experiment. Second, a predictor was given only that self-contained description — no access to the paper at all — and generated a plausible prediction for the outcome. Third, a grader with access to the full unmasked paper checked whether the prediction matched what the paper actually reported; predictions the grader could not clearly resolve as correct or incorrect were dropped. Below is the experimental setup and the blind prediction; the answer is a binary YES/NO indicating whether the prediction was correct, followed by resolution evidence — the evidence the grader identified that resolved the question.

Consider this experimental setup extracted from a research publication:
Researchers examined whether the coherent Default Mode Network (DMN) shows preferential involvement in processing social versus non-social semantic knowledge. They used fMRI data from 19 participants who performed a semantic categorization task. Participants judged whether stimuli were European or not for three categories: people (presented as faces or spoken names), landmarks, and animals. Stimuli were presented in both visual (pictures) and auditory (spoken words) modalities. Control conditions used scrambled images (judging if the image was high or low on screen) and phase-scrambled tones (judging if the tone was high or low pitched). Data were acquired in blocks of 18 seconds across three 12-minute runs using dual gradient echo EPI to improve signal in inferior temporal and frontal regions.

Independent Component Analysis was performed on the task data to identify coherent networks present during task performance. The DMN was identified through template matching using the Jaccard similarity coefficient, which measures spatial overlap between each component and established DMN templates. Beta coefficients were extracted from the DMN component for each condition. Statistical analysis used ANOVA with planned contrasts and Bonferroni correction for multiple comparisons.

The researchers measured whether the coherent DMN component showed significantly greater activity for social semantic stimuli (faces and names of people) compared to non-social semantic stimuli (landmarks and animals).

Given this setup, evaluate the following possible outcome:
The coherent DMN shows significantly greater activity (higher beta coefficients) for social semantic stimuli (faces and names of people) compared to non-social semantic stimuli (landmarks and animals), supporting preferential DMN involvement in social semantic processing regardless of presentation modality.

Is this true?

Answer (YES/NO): NO